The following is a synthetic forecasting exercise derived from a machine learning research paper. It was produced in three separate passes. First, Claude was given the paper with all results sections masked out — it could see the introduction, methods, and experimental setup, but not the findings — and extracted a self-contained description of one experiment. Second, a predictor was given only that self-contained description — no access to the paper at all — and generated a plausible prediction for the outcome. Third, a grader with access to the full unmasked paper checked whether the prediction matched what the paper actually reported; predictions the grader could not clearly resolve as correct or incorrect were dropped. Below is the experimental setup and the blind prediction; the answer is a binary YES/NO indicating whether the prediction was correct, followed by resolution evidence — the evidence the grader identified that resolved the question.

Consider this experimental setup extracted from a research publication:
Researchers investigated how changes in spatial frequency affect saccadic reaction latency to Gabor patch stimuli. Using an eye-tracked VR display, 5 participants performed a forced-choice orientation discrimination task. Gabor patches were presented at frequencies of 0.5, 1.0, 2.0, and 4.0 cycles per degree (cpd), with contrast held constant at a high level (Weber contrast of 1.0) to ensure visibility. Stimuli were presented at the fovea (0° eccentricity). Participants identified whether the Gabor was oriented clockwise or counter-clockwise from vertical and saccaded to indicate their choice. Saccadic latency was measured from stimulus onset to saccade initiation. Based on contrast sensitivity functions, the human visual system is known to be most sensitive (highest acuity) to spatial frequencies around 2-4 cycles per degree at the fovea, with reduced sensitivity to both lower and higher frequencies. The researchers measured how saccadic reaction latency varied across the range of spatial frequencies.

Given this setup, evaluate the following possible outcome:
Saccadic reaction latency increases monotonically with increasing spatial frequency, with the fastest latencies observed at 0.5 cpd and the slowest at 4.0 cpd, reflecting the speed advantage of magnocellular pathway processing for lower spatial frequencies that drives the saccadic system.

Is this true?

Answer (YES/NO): YES